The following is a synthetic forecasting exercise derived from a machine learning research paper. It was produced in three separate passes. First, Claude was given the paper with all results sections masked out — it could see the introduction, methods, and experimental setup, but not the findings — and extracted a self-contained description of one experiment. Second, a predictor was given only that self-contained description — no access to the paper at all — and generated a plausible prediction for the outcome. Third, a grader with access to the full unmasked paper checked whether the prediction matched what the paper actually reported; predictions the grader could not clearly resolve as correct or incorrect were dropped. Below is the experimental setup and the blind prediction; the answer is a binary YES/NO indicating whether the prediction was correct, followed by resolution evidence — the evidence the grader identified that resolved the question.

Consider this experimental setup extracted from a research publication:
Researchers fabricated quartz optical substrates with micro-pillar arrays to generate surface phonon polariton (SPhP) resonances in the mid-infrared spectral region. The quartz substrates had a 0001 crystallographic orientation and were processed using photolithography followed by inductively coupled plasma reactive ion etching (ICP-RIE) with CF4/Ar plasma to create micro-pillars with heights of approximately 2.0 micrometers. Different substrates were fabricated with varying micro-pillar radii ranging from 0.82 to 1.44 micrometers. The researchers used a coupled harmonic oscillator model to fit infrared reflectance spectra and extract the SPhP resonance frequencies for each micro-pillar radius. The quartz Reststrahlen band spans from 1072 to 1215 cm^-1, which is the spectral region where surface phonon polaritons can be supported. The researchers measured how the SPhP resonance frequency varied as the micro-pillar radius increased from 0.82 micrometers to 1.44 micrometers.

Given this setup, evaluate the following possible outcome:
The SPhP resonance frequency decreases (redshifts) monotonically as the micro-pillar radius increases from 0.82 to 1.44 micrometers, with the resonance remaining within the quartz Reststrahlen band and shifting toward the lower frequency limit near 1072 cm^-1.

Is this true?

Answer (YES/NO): YES